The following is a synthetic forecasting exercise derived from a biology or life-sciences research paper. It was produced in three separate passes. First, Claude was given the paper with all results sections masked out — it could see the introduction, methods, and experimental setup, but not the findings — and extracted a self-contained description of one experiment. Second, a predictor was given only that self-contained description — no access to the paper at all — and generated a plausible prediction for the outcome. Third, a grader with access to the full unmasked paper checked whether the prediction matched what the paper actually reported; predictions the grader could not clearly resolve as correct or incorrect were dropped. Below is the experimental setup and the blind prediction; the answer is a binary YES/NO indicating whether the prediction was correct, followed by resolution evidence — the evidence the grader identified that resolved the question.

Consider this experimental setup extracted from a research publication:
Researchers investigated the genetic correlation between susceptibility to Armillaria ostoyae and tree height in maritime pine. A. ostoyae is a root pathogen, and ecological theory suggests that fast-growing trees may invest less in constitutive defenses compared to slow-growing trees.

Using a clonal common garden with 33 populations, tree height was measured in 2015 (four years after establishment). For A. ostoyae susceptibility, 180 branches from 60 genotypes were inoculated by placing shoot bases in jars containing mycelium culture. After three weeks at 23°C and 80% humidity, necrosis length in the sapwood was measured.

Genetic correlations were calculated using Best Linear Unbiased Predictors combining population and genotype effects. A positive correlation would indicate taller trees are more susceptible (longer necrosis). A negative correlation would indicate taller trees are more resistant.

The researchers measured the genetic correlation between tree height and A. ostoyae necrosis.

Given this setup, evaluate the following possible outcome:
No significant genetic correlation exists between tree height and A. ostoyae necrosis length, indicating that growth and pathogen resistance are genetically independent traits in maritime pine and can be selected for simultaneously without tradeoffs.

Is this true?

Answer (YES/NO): NO